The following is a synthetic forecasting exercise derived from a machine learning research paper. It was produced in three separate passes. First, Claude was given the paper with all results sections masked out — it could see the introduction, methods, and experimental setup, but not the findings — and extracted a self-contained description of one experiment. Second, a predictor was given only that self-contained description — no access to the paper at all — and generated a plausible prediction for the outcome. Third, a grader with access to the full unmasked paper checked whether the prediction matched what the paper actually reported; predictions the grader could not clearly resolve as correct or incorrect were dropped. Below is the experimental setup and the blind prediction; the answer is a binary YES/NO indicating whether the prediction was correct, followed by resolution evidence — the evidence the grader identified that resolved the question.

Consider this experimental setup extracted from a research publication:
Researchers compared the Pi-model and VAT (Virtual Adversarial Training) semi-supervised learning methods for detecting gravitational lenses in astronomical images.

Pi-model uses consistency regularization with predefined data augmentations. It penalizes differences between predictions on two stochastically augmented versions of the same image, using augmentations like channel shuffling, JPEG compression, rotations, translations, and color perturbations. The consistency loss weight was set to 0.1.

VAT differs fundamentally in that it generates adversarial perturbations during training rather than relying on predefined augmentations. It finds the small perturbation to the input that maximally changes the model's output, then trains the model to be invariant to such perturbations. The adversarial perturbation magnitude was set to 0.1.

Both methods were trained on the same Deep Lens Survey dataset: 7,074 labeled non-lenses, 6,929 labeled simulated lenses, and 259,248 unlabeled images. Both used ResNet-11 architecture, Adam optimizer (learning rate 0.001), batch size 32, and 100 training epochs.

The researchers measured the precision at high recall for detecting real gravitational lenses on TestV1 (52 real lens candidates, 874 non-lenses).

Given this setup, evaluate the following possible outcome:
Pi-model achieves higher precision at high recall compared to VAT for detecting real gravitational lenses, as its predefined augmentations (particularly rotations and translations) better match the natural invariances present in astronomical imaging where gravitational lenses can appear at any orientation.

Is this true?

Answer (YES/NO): YES